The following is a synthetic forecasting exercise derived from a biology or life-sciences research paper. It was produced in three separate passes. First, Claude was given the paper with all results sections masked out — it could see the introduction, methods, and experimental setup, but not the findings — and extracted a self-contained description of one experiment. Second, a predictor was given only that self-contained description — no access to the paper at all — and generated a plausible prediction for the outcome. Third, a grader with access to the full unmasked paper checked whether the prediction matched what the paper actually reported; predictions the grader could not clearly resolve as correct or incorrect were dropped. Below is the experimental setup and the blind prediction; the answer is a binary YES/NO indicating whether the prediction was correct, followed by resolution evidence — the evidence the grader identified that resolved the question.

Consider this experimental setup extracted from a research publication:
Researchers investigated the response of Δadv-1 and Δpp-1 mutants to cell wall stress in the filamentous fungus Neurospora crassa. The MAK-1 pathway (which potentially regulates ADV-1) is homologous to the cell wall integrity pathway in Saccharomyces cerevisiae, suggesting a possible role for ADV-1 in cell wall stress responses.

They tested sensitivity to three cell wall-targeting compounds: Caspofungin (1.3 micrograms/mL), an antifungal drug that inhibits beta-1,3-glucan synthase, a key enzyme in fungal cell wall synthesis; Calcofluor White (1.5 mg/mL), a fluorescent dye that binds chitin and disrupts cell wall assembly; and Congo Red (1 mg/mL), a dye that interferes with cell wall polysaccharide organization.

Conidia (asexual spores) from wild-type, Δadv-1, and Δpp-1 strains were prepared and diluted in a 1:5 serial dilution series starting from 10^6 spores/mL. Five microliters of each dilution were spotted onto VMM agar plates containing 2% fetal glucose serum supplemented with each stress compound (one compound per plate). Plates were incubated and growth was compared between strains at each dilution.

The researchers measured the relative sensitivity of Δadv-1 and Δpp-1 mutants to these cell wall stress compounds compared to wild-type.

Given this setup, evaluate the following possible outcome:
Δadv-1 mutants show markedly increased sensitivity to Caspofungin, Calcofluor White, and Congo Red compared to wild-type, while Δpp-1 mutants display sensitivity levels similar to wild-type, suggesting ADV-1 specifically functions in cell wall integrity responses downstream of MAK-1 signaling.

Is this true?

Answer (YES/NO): NO